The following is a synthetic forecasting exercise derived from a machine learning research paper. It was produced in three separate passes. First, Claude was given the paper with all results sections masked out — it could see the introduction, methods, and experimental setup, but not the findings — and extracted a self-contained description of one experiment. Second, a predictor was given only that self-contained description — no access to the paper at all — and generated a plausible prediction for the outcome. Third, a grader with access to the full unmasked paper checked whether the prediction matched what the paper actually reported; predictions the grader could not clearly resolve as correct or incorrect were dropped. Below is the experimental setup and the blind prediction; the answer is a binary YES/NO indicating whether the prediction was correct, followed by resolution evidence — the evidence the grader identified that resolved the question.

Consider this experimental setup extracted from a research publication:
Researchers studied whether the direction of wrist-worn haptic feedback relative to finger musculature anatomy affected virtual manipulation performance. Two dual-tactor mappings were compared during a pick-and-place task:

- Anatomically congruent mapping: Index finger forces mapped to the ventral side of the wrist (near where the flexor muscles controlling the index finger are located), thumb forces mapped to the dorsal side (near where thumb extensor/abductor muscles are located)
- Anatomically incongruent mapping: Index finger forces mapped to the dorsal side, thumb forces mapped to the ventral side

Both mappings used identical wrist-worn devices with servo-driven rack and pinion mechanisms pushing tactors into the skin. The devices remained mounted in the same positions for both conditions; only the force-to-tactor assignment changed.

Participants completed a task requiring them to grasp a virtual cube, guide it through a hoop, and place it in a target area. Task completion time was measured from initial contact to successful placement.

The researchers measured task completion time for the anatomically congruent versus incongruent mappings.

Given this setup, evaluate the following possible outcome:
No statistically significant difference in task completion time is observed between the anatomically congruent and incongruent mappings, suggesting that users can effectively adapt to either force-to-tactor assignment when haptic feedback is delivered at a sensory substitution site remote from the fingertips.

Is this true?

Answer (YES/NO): YES